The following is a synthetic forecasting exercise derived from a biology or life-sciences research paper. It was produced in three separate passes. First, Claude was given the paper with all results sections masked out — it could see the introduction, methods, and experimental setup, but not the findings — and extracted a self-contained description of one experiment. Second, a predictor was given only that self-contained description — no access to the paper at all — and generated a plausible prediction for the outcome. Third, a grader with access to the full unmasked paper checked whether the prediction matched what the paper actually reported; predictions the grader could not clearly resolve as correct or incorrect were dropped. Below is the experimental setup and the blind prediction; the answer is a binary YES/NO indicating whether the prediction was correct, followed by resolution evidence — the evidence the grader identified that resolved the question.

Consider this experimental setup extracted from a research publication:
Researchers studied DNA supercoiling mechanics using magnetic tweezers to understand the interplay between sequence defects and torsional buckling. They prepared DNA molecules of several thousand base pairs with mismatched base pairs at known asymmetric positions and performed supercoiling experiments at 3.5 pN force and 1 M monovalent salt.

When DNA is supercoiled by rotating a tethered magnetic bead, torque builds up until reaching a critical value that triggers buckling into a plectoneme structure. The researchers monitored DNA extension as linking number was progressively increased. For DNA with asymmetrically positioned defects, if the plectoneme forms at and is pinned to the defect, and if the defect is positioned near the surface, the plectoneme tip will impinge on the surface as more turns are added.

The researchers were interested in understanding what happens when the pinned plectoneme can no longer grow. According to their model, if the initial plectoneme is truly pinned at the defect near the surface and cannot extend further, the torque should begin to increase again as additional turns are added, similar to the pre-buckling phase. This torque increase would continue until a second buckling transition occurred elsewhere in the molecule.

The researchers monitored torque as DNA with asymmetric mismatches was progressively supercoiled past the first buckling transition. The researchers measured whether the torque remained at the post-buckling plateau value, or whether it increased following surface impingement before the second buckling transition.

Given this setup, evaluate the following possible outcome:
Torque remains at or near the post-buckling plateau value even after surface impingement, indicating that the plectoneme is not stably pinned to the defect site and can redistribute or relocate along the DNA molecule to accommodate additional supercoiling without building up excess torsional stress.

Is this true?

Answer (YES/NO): NO